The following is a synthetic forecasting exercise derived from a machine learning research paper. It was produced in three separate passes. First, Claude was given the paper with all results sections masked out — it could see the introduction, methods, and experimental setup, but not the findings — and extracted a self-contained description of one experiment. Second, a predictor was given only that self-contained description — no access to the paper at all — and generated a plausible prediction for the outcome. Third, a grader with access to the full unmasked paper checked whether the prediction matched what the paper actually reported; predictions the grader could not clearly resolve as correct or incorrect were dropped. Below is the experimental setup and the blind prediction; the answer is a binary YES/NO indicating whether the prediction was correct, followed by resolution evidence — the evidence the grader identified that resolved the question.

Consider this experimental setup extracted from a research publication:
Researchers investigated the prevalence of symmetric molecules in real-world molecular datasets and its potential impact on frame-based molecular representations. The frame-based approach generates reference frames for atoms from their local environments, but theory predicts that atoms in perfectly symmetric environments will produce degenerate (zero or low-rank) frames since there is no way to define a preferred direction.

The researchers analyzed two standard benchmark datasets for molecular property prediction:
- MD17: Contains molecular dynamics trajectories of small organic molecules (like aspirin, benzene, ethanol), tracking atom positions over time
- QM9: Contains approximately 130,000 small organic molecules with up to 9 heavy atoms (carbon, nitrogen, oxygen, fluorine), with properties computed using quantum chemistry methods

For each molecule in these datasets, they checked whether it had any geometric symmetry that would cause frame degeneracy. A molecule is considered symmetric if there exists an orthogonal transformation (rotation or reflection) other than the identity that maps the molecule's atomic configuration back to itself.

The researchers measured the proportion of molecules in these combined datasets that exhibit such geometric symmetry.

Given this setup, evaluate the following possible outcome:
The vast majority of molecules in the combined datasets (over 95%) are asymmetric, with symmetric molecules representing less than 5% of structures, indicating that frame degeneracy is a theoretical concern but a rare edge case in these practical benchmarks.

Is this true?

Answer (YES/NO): NO